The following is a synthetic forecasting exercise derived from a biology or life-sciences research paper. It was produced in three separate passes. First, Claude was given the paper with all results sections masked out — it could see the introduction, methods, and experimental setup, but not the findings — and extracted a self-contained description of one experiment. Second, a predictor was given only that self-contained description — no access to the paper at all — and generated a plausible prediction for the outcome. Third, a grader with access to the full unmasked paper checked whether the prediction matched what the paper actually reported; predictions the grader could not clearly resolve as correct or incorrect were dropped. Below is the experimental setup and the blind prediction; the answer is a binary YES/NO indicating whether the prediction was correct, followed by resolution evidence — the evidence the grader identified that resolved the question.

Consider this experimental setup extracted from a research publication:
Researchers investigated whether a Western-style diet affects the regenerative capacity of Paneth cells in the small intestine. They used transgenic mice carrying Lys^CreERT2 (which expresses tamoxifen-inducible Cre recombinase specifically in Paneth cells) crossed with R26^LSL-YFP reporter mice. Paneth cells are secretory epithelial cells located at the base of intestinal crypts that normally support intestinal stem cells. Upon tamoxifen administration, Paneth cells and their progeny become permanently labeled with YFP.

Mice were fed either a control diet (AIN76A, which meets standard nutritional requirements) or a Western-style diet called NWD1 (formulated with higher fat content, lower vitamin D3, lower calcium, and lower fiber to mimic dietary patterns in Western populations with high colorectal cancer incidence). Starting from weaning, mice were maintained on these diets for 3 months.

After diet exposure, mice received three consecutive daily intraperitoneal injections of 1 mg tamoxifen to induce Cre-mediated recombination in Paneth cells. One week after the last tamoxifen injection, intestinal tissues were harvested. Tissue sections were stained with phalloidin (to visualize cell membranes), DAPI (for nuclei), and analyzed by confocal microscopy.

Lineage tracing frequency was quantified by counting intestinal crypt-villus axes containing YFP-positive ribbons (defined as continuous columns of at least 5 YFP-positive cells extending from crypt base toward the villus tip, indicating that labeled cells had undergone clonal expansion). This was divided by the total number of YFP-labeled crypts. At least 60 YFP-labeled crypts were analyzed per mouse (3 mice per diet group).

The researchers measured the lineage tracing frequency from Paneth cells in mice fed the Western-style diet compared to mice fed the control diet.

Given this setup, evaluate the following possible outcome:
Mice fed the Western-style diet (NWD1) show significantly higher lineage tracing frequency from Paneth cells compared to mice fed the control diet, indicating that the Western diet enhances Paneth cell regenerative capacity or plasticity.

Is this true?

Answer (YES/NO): YES